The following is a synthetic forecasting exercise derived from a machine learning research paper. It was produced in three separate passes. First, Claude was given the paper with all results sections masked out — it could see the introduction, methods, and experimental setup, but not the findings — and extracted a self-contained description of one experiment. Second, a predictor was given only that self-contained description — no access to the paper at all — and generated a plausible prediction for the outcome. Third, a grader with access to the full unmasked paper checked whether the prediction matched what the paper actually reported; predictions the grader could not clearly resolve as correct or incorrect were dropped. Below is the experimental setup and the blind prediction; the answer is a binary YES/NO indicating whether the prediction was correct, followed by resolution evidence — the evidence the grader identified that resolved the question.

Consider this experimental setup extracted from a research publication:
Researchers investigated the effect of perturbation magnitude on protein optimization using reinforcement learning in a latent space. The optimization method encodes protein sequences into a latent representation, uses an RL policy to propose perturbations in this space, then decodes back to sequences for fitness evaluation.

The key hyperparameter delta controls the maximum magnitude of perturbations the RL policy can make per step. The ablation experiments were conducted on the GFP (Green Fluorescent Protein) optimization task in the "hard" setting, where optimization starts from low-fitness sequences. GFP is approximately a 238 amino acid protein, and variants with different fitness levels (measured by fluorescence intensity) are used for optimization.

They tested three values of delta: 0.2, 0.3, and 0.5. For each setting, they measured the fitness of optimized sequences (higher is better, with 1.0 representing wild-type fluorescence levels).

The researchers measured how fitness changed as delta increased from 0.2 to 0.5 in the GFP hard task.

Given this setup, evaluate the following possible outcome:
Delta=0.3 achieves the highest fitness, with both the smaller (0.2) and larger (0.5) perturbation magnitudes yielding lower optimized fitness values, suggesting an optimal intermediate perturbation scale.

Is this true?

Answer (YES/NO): NO